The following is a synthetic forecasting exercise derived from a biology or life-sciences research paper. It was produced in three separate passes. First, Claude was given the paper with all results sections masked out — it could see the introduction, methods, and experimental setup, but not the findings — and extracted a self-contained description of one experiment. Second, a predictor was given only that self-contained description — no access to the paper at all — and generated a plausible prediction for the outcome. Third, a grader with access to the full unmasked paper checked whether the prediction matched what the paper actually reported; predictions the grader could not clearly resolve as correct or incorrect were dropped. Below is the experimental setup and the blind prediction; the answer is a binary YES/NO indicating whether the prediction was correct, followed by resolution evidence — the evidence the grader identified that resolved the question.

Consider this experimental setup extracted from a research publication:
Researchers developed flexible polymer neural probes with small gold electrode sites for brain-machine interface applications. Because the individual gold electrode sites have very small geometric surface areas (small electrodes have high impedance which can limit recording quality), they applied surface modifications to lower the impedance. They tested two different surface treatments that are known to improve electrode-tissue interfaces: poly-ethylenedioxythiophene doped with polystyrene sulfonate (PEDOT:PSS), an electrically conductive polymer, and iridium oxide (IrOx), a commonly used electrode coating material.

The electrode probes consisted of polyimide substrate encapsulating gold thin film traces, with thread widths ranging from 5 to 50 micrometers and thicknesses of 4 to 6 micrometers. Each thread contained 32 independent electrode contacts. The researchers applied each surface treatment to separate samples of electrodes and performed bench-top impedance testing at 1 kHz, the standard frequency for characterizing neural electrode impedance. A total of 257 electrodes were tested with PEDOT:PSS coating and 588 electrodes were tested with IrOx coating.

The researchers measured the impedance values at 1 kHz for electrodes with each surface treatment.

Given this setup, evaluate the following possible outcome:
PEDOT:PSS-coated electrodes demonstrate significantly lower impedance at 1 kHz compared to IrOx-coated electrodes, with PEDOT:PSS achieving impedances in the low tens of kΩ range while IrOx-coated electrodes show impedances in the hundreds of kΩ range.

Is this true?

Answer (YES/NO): NO